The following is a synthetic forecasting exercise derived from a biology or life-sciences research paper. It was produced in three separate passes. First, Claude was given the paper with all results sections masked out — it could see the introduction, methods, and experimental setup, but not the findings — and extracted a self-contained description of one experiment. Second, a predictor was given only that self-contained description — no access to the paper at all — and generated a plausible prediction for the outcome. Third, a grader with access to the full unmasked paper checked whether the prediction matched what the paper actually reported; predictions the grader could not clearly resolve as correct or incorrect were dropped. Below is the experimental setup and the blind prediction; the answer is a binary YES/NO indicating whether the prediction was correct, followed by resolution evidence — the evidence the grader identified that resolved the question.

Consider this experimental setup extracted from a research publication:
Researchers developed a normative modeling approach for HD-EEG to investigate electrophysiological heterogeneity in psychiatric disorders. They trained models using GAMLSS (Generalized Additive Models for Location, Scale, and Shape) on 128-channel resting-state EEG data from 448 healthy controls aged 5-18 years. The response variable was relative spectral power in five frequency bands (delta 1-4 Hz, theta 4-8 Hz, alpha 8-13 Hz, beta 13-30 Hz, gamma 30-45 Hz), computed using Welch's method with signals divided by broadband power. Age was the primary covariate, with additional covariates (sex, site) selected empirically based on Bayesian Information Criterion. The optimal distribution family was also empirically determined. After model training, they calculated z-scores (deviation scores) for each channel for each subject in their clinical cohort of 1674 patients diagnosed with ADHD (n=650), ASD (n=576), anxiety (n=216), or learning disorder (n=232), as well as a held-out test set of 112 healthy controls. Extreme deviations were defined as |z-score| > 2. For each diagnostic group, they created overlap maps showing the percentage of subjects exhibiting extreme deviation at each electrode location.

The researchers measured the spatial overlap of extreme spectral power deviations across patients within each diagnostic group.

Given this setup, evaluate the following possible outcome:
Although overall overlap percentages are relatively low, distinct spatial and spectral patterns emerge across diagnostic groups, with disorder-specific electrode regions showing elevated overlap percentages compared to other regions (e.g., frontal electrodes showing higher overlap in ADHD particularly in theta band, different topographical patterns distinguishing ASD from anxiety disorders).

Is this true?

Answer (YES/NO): NO